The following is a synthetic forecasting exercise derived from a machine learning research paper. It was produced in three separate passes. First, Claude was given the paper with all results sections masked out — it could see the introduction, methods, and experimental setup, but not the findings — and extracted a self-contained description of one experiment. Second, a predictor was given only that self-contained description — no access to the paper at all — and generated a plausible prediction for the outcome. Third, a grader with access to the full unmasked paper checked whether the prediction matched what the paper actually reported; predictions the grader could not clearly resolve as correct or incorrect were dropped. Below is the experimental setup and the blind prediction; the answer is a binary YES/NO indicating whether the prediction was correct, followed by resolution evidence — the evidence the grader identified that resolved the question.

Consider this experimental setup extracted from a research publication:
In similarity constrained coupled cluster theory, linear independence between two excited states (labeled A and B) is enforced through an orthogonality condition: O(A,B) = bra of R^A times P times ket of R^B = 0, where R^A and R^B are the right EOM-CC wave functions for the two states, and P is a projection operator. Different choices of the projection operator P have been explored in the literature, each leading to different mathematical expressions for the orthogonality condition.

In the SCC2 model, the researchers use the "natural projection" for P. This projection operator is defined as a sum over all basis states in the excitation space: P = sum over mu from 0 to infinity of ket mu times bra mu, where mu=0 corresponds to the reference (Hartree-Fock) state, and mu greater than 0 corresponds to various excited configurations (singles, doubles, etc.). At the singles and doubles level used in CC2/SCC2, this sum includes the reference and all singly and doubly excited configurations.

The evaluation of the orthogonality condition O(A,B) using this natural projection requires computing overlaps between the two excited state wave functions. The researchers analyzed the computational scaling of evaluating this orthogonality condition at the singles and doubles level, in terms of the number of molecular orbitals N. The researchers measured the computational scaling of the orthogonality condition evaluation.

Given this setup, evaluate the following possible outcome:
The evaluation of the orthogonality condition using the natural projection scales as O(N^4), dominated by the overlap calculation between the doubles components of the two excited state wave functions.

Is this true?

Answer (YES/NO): YES